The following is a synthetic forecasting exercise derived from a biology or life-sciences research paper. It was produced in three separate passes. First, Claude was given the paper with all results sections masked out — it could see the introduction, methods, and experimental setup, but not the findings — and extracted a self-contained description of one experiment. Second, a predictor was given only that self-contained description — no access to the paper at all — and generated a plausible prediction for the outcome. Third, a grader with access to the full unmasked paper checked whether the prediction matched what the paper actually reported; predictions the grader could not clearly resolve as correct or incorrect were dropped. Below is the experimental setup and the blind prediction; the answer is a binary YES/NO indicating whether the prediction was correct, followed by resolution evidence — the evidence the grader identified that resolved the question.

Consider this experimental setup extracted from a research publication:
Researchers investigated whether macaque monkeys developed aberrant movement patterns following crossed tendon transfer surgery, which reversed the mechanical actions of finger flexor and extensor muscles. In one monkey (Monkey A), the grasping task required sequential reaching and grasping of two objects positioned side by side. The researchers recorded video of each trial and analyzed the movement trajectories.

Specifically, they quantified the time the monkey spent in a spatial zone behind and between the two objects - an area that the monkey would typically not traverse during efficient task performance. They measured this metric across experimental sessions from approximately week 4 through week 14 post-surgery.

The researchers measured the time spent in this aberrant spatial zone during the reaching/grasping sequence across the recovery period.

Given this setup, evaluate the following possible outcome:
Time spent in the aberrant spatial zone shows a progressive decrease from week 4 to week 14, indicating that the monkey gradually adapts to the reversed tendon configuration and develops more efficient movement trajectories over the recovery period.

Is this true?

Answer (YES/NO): YES